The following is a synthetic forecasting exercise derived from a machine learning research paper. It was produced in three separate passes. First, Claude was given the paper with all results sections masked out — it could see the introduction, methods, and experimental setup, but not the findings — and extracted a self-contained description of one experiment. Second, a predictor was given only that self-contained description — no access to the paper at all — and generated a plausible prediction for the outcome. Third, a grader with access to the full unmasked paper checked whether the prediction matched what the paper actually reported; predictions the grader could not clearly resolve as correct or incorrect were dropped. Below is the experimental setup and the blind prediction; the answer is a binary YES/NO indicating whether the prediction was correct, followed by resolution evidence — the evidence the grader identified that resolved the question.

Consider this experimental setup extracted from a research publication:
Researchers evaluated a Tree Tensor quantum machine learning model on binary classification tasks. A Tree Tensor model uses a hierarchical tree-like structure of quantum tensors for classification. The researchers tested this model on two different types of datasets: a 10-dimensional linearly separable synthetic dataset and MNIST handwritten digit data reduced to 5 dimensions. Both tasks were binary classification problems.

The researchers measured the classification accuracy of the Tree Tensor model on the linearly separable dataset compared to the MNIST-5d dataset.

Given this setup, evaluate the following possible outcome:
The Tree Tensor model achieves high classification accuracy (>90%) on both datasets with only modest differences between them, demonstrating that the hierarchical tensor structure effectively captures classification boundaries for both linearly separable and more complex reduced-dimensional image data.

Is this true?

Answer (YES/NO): NO